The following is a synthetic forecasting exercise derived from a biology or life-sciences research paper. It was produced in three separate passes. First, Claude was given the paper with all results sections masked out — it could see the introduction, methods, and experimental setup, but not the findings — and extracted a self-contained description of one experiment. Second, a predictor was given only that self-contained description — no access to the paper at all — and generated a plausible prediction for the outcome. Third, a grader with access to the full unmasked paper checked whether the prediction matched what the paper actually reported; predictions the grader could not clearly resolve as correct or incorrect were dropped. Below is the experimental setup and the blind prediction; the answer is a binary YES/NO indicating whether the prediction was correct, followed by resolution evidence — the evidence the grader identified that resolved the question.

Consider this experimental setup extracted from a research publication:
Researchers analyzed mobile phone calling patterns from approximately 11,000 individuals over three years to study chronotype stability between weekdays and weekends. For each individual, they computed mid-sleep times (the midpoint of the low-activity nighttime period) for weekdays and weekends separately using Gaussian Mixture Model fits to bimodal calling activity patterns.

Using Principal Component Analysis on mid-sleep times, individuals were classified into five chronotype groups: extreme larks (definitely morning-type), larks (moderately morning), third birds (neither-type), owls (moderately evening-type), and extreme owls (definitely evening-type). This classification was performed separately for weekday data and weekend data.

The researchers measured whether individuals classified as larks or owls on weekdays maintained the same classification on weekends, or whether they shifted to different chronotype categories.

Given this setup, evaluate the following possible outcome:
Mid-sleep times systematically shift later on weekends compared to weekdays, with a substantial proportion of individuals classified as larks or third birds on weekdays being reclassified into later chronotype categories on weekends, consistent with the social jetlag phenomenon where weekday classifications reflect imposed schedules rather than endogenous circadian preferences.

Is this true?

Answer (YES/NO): NO